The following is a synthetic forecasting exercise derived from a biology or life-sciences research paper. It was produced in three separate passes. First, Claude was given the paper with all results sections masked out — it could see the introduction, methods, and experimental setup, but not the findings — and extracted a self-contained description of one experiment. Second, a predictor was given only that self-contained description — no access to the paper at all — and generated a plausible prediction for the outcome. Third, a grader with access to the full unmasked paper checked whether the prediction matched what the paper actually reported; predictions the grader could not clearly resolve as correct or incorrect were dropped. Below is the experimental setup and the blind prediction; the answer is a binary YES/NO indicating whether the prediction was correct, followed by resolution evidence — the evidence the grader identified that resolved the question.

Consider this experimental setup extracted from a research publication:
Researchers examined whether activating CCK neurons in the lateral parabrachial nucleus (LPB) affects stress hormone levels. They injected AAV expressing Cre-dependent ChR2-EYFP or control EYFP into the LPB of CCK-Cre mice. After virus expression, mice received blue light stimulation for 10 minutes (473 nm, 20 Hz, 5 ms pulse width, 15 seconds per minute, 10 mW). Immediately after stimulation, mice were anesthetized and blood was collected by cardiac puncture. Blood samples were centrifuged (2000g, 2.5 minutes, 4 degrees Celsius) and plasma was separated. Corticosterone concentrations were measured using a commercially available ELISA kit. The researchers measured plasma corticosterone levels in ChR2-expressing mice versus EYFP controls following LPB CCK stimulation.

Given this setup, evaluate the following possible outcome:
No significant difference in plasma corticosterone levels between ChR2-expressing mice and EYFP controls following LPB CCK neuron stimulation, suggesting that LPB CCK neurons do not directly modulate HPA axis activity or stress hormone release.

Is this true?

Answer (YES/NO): NO